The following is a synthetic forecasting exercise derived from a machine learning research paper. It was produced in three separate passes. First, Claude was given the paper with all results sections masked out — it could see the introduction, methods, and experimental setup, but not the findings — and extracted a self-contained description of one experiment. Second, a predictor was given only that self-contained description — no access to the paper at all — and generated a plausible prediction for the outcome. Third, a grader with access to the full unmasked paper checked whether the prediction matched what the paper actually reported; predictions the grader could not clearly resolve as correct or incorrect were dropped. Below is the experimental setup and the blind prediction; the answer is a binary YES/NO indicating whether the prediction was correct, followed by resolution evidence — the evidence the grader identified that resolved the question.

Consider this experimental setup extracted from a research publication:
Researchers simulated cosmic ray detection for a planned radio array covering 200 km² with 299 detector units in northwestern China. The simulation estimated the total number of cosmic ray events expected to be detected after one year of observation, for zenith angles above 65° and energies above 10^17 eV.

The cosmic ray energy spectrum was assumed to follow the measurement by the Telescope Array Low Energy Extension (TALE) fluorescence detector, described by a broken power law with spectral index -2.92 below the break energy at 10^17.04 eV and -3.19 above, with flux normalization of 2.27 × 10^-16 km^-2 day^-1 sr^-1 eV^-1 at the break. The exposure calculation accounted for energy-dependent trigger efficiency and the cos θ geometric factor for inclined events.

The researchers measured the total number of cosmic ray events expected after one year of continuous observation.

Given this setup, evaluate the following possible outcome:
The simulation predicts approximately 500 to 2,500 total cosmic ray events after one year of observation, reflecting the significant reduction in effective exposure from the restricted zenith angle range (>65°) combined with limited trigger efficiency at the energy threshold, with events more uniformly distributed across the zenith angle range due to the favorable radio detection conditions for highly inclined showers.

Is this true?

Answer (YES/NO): NO